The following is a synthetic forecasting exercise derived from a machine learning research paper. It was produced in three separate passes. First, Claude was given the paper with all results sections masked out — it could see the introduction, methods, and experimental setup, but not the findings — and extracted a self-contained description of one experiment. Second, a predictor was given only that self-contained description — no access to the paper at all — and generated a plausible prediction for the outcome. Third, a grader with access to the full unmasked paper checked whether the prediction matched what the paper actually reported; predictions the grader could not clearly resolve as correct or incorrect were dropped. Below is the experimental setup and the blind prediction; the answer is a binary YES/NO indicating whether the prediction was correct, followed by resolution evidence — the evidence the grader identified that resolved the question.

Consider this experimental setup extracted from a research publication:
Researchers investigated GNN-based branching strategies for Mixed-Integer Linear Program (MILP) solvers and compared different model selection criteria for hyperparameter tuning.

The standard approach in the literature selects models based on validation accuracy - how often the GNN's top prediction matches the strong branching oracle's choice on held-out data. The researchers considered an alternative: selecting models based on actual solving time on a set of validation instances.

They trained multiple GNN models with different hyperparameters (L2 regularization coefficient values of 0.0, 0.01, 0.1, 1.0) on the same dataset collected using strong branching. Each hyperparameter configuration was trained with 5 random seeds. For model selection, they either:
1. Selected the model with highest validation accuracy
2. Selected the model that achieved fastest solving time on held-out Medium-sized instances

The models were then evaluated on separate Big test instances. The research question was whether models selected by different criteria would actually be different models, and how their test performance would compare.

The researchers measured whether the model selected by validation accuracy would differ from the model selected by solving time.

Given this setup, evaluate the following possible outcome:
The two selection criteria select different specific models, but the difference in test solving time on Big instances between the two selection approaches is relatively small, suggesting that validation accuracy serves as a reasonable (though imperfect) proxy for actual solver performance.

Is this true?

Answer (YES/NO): NO